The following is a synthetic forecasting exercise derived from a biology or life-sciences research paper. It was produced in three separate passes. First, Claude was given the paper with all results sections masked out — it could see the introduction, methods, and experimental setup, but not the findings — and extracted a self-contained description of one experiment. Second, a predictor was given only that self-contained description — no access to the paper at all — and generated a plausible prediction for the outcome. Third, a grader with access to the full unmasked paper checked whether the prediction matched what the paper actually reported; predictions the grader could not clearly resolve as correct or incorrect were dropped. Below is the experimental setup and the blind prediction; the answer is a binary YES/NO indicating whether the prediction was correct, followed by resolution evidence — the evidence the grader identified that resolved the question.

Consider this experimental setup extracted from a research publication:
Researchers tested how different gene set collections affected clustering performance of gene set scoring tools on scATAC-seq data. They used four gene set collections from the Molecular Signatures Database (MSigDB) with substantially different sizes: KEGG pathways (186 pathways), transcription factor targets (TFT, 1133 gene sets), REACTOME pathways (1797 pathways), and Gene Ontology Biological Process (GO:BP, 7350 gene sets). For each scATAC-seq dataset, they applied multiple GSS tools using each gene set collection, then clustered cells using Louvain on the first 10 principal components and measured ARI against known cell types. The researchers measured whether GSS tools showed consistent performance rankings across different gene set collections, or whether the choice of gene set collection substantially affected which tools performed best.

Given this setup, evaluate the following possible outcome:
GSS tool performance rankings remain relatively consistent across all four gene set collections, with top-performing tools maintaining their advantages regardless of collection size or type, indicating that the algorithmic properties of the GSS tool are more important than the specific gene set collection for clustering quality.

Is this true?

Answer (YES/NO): NO